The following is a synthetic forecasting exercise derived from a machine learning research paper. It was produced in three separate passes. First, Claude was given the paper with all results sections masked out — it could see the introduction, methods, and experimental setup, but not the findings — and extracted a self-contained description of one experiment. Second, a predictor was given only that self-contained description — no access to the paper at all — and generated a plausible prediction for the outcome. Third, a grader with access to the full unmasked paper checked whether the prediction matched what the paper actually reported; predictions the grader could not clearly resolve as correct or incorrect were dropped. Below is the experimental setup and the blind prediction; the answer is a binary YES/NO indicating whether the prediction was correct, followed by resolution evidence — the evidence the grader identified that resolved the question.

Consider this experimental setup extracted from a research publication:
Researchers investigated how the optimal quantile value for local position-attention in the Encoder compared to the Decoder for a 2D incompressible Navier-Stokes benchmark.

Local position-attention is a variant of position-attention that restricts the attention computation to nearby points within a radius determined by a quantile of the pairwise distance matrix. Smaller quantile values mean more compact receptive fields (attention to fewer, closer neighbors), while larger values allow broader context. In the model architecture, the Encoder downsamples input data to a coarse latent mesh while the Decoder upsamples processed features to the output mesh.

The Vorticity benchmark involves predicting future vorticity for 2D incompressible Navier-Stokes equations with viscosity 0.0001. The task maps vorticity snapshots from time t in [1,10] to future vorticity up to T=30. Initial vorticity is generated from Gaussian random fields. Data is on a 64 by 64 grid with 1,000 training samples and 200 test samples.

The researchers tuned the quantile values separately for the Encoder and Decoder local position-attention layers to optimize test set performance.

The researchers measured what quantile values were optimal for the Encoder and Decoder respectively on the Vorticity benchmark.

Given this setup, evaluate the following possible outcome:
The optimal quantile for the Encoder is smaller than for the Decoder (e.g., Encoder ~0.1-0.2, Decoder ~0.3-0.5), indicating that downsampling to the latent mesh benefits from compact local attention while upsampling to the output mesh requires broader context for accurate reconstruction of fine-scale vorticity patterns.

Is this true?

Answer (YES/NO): NO